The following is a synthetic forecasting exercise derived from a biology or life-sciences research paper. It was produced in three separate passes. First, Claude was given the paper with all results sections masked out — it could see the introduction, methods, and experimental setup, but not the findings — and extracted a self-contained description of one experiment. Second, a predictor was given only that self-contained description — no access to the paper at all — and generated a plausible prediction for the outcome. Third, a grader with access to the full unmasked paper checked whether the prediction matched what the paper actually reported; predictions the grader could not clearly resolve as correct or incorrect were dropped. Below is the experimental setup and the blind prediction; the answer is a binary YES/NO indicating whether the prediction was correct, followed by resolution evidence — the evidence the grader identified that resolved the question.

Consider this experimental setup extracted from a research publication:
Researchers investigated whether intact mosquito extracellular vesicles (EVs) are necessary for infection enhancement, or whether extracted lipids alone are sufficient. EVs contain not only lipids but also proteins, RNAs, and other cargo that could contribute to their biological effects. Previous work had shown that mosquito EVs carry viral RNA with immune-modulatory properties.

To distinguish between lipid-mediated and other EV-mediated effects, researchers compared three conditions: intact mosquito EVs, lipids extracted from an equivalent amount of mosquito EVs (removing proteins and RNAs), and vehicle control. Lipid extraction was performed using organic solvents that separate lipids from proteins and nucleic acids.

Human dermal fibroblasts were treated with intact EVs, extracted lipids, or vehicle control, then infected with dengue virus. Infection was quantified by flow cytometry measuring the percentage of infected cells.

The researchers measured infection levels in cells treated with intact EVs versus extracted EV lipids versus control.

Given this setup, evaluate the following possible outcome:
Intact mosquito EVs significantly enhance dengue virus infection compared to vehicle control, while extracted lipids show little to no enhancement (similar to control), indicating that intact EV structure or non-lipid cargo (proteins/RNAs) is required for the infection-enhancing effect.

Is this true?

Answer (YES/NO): NO